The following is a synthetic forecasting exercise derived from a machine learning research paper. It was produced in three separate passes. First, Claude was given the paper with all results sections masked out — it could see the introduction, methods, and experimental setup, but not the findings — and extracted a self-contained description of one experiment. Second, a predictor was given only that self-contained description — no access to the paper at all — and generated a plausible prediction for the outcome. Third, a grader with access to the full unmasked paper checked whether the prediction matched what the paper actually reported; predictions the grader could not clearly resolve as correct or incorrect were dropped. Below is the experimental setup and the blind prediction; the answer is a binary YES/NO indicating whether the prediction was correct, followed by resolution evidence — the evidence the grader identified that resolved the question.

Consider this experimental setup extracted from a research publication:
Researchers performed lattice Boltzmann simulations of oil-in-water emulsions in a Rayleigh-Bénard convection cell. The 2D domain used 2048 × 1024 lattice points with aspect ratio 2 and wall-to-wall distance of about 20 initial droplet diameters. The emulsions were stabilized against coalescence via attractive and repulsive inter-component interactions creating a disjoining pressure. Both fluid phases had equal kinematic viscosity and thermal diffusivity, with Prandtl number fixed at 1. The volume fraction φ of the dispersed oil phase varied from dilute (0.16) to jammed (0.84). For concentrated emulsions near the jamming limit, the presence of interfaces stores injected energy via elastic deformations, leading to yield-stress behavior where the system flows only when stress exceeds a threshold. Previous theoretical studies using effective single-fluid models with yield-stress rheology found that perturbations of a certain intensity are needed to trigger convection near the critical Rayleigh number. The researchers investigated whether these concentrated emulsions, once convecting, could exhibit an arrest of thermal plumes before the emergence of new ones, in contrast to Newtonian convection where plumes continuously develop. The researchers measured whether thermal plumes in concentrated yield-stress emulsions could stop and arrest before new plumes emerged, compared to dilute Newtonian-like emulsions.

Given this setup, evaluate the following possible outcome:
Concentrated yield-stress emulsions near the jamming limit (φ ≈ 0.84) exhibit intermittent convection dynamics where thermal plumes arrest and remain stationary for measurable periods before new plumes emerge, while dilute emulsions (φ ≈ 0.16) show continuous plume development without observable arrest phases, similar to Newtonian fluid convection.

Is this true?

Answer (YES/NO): YES